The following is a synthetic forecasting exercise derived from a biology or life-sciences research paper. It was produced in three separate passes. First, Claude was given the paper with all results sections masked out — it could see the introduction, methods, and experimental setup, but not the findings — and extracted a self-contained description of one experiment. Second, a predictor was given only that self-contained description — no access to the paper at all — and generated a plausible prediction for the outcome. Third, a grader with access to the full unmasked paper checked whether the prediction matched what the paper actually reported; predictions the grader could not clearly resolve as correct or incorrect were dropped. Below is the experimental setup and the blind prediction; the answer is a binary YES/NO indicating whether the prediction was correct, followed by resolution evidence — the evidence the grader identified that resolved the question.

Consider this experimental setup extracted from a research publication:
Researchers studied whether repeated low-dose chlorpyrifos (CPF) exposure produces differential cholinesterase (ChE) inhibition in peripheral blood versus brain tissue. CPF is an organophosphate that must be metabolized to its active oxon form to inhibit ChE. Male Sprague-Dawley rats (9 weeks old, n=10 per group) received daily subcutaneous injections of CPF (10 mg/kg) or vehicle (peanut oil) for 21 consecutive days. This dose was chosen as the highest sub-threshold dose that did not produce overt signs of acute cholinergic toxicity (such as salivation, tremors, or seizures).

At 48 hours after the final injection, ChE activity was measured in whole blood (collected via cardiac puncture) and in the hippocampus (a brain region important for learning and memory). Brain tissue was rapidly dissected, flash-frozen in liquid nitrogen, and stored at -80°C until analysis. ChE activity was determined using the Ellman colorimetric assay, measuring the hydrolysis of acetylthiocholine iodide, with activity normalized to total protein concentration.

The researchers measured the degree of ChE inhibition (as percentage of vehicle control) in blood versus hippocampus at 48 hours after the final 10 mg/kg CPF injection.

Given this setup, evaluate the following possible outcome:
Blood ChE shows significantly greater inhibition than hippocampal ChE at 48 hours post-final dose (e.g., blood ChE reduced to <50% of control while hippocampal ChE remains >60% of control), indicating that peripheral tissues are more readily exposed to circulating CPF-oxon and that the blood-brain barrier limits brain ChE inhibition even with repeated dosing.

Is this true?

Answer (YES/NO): NO